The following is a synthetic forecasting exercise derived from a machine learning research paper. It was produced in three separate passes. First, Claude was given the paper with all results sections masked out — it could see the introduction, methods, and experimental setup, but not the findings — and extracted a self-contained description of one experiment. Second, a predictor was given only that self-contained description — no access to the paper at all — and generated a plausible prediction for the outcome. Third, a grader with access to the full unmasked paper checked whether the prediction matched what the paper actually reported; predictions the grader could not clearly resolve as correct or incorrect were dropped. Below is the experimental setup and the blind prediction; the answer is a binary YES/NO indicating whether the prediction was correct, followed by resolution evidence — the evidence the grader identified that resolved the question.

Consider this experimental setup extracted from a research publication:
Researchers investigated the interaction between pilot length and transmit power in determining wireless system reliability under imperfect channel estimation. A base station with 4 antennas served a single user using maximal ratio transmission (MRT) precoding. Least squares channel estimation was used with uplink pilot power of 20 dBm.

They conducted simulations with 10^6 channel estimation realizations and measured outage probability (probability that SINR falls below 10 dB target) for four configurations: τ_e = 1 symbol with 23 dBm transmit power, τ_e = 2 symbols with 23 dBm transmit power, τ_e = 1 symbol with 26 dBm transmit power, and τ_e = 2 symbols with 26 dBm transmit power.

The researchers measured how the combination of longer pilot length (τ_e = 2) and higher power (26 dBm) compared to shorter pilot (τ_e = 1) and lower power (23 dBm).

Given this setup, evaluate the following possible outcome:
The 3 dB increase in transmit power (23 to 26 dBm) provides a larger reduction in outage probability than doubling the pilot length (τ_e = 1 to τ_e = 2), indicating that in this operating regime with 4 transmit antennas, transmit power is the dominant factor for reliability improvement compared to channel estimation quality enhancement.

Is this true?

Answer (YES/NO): YES